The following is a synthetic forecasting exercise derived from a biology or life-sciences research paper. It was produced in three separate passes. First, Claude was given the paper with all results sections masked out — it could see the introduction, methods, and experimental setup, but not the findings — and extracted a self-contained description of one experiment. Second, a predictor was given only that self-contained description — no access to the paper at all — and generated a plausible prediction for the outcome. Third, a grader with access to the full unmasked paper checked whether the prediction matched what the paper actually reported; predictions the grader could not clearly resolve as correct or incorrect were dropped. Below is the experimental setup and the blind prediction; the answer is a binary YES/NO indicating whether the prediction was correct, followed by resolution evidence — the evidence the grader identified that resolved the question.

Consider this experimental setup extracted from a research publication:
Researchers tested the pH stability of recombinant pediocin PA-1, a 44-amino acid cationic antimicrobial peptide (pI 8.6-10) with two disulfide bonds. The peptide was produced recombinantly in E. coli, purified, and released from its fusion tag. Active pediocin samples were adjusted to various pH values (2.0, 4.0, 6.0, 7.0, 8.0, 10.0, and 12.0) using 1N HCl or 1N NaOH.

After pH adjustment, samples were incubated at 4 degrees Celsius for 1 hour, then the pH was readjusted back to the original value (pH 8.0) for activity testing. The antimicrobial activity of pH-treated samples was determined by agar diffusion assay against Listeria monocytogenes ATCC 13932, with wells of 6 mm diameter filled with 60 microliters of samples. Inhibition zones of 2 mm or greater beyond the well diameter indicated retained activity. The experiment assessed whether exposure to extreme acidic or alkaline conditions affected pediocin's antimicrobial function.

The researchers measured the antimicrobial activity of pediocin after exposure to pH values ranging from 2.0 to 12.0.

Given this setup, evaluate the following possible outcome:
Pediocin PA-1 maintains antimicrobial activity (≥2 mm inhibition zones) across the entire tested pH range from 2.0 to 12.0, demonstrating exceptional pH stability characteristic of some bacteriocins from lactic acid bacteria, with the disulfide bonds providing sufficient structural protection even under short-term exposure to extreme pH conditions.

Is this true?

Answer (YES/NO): YES